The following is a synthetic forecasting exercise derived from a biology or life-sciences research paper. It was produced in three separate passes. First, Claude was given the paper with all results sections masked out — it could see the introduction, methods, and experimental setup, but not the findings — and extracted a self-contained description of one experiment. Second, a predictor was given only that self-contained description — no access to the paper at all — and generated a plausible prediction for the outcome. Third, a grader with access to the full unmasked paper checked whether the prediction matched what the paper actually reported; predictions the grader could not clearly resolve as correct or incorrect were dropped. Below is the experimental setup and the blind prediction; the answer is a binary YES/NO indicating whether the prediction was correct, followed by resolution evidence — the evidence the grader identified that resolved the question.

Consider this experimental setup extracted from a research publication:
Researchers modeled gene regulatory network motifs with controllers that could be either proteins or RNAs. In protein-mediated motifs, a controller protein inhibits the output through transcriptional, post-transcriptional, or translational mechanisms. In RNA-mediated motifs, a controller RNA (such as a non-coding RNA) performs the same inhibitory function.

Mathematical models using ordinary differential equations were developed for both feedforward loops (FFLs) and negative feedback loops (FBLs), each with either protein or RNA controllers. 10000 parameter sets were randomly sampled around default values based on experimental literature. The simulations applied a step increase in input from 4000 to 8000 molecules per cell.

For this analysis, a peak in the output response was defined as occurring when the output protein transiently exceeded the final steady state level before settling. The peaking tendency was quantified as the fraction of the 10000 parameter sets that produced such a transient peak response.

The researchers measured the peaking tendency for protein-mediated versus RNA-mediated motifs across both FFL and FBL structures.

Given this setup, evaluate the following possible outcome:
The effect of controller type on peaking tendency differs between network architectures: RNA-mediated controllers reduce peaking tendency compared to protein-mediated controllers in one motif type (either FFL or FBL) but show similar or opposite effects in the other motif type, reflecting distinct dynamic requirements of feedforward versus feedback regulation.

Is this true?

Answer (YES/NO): NO